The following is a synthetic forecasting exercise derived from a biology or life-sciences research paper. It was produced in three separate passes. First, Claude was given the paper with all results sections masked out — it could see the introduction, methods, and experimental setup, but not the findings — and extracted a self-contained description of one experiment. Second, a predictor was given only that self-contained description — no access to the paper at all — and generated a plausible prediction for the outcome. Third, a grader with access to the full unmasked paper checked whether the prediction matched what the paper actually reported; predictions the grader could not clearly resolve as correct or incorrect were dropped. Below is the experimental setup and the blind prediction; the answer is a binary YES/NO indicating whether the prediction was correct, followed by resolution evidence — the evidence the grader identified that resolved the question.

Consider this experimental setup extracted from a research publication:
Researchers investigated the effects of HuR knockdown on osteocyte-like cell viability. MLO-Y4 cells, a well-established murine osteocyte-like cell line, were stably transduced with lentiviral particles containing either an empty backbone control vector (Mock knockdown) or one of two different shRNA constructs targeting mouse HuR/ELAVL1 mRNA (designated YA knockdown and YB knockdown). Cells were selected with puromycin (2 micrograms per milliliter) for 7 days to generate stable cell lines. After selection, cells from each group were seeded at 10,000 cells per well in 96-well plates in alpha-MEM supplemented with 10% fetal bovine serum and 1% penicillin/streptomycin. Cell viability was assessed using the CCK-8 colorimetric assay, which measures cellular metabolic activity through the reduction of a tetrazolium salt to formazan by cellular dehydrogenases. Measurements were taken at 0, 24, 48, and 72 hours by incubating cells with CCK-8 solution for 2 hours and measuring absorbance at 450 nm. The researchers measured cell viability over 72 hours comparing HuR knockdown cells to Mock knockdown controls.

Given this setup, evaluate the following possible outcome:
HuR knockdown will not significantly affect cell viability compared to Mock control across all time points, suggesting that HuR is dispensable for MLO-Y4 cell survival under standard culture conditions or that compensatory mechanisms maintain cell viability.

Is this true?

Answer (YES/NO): NO